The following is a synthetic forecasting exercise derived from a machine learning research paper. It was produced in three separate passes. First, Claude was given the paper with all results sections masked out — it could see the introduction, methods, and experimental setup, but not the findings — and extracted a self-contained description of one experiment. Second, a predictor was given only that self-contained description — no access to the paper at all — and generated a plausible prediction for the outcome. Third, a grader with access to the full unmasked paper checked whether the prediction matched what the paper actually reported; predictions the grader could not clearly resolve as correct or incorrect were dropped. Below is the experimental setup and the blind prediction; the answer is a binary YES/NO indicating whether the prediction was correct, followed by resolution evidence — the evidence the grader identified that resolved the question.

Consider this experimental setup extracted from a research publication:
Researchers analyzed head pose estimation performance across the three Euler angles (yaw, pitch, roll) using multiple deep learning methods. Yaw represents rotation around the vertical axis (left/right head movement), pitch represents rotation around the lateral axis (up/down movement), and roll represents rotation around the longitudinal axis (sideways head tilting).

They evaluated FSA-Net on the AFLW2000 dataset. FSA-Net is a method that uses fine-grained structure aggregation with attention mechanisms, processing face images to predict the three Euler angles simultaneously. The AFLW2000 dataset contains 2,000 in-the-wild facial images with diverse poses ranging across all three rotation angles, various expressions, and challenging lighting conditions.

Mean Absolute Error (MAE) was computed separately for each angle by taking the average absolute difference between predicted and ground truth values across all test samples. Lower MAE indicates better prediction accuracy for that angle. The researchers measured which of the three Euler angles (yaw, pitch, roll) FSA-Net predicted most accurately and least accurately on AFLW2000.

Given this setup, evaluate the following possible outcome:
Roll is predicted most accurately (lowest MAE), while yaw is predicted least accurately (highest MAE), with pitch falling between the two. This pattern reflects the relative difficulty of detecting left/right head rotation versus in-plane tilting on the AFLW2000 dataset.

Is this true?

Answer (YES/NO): NO